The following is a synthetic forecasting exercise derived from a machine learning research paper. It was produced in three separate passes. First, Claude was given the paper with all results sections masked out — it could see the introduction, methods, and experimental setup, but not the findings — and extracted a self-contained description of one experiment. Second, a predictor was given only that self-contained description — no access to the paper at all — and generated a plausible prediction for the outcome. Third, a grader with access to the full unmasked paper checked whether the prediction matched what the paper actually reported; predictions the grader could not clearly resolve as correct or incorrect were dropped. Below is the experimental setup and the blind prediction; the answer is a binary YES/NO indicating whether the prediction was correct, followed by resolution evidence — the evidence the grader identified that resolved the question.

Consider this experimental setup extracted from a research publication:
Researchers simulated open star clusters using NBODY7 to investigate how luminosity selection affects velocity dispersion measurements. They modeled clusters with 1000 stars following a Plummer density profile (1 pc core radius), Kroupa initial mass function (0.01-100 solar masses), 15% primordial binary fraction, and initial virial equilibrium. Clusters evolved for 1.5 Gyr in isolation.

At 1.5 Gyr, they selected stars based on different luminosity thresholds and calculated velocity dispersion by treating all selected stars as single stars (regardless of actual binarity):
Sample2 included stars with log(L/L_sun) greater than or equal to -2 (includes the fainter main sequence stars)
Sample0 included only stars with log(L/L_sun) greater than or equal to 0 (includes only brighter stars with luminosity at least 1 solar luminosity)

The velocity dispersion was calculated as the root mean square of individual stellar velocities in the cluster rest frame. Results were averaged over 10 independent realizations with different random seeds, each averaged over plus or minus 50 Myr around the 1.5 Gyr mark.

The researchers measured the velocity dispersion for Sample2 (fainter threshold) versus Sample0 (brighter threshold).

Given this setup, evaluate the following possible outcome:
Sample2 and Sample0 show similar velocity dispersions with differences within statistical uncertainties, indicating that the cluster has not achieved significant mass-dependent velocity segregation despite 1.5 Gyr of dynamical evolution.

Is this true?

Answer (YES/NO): NO